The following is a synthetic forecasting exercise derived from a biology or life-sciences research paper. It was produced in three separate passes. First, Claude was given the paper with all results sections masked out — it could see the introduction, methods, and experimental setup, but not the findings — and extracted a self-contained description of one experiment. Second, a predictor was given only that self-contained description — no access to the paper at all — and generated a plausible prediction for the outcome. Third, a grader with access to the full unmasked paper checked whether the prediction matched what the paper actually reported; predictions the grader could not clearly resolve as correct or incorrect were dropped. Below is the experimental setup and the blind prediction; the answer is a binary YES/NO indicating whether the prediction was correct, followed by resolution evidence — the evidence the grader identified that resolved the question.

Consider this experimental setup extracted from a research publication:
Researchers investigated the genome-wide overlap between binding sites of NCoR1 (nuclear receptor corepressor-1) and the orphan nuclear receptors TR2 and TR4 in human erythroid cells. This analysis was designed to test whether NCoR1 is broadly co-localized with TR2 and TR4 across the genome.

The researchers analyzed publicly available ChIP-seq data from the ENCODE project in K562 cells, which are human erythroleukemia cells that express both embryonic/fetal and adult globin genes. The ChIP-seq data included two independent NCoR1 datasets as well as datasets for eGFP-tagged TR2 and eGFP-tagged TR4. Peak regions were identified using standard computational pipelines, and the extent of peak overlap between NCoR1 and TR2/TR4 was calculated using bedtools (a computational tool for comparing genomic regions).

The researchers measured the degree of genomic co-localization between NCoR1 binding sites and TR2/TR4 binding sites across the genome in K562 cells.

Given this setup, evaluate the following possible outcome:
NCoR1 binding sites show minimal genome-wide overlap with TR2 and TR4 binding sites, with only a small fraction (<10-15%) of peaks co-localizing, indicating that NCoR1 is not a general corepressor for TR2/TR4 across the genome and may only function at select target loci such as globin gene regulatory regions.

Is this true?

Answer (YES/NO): NO